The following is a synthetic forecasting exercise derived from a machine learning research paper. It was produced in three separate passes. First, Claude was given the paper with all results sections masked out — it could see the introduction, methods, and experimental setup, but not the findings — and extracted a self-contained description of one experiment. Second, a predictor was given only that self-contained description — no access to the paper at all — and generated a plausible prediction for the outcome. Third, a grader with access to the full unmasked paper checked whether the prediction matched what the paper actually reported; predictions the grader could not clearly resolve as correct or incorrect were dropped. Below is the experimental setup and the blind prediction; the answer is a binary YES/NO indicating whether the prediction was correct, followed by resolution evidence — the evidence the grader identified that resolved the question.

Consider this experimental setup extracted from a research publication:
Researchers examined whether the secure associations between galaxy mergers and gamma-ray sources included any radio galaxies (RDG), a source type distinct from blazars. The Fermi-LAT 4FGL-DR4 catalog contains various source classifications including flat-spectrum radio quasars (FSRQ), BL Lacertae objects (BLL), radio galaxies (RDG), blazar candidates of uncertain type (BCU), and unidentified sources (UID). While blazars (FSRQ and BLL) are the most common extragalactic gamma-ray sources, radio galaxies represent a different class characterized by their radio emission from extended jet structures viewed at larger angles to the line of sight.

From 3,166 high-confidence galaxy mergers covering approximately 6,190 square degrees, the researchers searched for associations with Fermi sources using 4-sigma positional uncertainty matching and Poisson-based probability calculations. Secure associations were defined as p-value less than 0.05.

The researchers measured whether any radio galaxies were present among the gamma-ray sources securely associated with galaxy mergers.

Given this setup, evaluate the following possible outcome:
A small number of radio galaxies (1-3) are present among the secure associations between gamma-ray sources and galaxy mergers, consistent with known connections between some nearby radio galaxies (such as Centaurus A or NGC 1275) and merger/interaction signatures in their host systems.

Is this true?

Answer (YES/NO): YES